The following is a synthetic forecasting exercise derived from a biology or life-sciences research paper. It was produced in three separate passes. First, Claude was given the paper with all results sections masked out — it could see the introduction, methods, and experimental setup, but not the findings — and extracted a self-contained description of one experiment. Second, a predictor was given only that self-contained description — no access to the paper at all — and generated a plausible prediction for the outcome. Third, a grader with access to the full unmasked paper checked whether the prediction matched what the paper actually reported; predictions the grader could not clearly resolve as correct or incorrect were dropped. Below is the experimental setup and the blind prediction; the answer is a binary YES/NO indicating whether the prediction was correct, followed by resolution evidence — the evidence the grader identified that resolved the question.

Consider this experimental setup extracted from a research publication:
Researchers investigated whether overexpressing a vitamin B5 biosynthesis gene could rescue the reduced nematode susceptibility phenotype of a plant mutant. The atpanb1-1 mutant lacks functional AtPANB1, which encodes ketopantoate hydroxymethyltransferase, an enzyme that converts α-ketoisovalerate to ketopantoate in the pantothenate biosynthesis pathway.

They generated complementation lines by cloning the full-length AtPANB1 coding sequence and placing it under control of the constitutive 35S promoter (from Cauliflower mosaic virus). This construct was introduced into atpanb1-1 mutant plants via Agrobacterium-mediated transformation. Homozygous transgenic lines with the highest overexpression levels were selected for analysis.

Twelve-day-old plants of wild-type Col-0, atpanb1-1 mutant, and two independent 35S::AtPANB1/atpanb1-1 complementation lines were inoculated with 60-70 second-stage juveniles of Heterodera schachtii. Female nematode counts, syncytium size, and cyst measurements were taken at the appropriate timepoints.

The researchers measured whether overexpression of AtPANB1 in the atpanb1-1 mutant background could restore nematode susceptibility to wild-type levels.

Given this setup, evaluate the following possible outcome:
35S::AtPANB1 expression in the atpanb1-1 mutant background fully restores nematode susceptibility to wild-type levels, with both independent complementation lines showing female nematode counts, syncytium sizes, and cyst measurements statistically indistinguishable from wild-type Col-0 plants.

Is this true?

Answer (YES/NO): NO